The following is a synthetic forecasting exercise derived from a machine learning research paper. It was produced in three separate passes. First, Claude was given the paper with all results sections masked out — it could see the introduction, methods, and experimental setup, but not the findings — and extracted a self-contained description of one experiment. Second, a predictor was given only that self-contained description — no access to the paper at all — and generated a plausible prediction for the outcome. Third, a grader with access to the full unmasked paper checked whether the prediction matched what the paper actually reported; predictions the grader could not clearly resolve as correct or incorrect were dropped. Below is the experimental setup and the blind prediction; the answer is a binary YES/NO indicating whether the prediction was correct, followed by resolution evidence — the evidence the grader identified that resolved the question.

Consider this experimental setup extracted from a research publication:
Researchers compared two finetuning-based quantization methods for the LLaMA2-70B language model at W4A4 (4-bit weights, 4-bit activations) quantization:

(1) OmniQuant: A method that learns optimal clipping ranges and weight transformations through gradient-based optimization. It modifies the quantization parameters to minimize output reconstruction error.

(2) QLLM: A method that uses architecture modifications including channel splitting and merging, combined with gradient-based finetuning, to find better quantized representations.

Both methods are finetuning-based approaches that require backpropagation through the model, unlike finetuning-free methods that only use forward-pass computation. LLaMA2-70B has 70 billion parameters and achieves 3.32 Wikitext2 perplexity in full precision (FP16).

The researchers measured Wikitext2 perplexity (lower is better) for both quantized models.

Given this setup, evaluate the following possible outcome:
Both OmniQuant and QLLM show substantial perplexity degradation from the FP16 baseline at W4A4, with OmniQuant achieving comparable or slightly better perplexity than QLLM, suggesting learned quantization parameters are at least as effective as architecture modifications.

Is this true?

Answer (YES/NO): NO